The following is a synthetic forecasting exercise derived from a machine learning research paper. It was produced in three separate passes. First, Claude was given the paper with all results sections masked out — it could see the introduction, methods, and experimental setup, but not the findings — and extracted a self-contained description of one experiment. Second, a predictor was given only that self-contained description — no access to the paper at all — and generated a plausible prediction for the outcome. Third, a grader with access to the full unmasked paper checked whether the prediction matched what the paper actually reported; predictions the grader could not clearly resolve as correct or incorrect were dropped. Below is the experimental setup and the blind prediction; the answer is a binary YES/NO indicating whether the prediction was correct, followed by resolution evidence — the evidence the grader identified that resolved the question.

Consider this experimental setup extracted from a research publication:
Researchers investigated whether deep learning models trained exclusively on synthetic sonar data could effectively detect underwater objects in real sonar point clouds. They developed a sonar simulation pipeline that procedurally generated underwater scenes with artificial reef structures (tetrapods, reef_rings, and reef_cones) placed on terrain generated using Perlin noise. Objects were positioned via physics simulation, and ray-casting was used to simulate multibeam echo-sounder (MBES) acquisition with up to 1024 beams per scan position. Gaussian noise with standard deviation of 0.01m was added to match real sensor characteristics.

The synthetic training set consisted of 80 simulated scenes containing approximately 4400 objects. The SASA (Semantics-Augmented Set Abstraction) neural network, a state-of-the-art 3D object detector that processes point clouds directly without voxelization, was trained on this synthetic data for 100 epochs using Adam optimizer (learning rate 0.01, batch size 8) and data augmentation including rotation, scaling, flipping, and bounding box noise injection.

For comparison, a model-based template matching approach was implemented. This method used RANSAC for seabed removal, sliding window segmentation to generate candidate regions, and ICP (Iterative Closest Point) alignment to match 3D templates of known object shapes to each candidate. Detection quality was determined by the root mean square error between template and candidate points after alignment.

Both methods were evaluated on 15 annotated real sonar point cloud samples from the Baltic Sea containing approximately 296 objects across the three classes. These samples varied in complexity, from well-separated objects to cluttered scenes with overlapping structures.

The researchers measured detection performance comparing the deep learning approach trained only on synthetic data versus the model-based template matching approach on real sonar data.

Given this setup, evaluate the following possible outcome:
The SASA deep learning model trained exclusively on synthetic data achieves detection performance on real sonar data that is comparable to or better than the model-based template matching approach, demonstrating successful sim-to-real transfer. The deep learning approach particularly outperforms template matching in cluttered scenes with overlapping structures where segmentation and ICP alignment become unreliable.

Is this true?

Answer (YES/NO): NO